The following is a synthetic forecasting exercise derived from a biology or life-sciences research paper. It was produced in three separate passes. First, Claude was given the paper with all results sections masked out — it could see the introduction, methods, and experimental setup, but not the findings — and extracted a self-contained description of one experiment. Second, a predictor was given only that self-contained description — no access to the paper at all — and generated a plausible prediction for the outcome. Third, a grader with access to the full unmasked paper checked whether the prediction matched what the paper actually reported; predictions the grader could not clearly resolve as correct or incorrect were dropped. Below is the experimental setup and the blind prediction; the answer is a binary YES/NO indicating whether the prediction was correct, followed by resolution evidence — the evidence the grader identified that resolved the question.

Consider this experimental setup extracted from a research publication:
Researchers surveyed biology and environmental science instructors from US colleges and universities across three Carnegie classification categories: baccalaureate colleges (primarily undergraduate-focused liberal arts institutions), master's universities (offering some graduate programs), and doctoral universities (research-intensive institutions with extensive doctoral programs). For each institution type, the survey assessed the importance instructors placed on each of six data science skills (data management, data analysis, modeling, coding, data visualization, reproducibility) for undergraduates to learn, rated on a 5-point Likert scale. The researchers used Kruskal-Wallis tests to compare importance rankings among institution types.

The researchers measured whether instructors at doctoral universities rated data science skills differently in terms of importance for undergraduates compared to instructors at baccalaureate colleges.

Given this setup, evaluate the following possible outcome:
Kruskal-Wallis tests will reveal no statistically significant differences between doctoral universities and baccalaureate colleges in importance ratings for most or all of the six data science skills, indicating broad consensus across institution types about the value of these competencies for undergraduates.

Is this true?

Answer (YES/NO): NO